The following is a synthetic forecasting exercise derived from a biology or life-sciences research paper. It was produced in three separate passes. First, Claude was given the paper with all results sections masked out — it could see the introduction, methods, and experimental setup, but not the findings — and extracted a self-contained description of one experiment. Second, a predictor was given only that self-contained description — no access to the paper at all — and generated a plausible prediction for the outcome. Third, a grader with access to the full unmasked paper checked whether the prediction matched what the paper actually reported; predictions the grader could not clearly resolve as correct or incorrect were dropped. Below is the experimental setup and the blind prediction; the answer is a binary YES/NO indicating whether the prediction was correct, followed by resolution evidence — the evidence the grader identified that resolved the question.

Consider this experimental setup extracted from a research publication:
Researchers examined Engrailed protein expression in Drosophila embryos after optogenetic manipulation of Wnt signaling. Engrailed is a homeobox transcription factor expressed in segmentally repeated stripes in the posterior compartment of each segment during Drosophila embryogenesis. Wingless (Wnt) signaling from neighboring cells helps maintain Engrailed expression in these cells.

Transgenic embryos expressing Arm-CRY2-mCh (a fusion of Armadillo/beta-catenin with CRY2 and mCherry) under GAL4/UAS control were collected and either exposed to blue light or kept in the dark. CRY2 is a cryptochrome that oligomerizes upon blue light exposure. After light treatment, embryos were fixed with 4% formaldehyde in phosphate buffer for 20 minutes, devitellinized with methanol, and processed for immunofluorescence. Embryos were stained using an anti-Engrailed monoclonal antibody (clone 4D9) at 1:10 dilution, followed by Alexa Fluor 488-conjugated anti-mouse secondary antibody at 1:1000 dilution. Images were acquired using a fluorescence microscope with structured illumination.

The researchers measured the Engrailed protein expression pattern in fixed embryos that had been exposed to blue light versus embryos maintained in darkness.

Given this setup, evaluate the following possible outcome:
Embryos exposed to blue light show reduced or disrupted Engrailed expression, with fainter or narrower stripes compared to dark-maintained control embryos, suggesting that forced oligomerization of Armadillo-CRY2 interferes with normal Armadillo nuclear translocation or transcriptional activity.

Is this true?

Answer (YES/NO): YES